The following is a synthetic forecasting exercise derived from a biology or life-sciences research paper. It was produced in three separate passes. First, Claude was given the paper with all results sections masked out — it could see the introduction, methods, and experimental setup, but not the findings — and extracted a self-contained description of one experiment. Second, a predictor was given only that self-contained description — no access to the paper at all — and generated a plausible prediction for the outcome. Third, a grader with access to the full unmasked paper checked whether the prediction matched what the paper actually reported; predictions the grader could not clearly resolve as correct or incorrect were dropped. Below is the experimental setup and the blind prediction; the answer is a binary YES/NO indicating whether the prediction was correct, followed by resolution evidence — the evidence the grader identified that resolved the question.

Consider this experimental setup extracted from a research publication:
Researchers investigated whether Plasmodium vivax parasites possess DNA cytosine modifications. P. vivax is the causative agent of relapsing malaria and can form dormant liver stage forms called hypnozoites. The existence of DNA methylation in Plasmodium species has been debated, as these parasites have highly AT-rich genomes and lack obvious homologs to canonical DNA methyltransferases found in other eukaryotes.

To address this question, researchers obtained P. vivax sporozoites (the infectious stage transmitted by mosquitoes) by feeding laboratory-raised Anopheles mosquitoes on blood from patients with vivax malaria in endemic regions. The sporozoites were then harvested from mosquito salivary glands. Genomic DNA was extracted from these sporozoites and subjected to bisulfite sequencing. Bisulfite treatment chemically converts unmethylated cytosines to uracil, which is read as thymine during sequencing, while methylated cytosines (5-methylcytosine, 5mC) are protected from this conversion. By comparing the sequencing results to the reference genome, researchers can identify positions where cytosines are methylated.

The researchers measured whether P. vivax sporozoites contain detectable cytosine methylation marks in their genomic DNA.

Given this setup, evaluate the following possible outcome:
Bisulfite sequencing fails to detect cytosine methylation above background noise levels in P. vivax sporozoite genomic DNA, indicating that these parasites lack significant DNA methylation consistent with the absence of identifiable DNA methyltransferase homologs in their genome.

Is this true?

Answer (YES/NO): NO